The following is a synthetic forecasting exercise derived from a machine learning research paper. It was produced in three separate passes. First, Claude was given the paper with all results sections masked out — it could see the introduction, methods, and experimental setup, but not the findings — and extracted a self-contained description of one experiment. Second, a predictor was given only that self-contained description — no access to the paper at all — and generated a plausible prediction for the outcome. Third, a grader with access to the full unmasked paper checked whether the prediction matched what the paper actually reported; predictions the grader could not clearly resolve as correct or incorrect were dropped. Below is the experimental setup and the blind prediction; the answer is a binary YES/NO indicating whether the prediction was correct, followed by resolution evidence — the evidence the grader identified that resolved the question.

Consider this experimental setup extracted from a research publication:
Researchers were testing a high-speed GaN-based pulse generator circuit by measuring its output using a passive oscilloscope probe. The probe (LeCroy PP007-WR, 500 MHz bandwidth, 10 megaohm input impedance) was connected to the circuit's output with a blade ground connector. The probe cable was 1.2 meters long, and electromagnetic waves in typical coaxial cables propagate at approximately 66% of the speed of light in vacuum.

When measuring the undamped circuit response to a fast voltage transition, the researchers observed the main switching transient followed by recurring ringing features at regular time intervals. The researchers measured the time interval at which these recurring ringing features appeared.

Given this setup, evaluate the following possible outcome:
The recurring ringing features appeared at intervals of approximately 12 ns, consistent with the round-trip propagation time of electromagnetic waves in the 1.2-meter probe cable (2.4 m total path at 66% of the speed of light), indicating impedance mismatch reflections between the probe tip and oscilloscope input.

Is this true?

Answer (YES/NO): YES